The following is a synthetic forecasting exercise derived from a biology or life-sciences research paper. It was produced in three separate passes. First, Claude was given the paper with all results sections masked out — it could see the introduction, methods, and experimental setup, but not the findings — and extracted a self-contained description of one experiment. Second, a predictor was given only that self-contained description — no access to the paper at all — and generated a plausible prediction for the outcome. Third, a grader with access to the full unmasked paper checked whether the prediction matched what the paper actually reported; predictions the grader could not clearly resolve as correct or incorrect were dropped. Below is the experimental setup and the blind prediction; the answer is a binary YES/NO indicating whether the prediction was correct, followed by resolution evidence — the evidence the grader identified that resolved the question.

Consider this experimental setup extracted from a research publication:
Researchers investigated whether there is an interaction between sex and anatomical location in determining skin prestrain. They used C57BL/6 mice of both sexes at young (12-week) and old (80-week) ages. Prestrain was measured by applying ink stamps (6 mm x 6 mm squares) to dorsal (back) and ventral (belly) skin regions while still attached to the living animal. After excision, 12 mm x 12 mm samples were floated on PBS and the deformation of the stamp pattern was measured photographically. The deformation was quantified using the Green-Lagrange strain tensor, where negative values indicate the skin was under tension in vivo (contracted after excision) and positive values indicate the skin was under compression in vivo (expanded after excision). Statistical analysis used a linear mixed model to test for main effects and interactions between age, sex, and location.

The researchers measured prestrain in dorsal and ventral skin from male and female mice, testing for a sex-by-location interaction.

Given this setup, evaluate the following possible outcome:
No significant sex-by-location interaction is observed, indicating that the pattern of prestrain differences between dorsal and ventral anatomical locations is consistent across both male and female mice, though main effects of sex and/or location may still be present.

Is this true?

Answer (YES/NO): YES